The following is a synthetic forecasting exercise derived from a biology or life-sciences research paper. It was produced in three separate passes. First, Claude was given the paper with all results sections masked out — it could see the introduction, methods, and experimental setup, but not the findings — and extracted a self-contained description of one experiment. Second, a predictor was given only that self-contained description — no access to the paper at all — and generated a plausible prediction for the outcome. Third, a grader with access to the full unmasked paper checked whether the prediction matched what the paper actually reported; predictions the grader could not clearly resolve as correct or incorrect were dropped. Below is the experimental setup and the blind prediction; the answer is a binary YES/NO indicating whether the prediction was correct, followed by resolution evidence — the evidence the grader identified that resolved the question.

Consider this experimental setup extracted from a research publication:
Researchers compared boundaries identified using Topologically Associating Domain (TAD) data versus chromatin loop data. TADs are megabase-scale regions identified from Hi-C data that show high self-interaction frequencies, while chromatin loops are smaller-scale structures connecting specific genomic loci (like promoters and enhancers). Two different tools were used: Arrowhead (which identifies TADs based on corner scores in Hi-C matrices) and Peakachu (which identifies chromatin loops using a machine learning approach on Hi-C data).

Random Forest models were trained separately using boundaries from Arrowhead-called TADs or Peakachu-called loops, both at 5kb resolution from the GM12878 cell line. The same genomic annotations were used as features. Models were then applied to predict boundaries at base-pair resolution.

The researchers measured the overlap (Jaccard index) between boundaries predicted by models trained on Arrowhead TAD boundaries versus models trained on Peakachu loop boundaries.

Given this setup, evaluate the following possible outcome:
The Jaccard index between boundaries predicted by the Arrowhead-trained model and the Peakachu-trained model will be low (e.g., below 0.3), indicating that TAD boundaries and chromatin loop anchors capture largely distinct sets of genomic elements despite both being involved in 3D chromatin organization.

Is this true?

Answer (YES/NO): NO